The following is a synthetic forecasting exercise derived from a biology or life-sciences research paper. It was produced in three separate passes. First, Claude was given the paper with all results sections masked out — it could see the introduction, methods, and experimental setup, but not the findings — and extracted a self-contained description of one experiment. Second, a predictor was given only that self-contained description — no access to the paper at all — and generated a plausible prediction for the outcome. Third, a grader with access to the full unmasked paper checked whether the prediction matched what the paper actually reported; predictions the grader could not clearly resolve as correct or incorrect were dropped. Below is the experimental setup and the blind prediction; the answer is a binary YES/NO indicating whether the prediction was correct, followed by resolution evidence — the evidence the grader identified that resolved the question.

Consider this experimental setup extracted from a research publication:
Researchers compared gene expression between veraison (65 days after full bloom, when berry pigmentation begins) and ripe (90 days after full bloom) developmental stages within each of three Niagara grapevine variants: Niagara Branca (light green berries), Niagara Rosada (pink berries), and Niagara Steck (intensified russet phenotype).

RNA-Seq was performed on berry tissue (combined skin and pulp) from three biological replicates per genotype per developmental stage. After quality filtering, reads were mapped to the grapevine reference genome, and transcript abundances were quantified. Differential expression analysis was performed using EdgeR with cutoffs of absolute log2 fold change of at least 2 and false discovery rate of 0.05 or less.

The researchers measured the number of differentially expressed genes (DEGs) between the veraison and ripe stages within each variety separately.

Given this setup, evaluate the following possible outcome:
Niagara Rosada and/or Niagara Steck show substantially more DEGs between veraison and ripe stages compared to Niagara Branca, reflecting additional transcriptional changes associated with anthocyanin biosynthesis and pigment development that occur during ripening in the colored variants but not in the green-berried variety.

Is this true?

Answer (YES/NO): NO